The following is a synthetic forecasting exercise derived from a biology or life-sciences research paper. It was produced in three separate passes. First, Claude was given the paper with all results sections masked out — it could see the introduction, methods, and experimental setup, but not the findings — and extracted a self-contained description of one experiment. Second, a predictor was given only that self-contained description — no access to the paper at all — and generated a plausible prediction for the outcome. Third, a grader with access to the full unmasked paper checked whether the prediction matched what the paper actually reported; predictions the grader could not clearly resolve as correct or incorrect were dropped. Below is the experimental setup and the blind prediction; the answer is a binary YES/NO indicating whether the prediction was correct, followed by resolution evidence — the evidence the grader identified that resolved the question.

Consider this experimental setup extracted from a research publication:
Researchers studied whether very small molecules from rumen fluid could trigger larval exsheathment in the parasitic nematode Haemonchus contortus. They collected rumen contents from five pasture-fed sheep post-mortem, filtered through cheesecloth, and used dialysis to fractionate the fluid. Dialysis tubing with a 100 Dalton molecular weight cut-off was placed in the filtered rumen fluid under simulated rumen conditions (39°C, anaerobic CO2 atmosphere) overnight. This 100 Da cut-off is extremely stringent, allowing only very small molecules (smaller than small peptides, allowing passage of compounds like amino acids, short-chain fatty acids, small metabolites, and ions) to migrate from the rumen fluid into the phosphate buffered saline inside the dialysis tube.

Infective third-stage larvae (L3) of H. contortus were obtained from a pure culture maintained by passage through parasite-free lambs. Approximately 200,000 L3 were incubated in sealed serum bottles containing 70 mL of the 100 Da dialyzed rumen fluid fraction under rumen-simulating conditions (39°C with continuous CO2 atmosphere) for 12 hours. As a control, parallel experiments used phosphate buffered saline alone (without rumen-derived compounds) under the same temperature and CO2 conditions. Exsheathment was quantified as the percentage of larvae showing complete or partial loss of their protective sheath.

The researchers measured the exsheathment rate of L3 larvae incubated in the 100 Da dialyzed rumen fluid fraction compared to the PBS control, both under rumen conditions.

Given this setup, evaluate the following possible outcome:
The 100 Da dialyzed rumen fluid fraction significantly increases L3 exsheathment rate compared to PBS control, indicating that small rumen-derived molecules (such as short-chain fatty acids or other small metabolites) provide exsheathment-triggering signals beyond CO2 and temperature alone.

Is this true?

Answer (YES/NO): YES